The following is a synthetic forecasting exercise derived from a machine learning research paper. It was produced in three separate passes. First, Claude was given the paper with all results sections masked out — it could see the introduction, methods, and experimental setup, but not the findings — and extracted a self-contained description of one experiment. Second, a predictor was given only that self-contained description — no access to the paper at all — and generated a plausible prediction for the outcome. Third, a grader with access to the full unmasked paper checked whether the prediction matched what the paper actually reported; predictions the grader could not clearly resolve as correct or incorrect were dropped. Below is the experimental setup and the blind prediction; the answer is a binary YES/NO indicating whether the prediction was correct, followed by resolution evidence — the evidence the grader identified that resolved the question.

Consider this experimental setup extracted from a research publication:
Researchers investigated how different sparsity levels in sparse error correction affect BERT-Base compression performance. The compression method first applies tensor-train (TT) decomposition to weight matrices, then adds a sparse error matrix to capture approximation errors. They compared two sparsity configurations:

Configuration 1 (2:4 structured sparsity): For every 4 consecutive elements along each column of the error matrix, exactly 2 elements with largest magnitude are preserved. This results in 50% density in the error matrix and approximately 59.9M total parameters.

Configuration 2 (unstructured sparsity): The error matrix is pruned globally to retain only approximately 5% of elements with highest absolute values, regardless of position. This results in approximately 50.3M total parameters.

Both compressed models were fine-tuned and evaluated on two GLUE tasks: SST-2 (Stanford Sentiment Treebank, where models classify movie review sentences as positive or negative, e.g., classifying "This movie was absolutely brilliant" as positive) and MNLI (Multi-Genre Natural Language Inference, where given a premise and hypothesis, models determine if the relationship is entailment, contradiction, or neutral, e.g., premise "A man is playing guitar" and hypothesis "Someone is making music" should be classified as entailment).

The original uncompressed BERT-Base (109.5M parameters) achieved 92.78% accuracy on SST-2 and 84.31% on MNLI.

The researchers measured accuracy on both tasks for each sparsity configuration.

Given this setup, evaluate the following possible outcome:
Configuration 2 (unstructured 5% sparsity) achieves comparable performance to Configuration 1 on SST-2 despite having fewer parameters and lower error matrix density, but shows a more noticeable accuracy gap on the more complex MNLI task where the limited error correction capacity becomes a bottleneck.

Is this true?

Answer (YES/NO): NO